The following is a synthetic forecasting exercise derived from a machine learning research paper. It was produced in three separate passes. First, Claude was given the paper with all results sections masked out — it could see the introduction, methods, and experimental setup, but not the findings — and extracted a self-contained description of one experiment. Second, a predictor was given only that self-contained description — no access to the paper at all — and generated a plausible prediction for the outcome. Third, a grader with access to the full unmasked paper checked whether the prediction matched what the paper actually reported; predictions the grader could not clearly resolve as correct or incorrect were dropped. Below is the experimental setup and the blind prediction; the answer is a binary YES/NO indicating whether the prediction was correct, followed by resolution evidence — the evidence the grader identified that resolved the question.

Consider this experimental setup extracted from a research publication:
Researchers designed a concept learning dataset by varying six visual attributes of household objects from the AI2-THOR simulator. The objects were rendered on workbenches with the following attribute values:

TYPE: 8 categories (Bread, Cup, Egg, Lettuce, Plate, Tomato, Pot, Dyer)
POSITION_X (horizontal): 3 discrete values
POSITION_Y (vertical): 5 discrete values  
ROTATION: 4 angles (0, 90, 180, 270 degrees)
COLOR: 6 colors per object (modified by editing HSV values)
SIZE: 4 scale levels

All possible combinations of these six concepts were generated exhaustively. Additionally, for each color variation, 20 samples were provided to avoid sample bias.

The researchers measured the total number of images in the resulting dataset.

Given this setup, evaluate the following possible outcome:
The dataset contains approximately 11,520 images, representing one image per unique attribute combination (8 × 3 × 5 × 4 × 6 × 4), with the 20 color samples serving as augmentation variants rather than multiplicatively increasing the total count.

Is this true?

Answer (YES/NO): NO